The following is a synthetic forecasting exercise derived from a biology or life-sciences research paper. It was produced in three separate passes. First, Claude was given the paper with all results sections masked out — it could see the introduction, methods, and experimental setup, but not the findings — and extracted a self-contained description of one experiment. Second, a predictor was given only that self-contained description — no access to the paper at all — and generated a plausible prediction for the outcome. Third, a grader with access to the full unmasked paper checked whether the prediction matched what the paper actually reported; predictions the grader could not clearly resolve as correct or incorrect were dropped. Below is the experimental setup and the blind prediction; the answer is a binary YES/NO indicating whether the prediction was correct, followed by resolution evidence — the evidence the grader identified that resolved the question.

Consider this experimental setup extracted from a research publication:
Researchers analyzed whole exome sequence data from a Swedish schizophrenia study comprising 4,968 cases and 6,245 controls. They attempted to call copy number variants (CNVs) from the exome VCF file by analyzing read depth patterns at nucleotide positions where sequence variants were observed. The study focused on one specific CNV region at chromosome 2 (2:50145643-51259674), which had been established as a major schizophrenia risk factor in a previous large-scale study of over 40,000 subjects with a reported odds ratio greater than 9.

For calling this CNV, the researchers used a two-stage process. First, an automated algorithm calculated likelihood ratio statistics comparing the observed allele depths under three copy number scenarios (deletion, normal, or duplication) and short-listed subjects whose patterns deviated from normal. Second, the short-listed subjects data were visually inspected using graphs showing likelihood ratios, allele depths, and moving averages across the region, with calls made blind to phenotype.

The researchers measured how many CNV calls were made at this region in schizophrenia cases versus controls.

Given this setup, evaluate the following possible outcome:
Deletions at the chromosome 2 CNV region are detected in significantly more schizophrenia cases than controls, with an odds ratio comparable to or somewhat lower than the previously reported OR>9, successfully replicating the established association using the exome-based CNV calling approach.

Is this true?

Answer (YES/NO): NO